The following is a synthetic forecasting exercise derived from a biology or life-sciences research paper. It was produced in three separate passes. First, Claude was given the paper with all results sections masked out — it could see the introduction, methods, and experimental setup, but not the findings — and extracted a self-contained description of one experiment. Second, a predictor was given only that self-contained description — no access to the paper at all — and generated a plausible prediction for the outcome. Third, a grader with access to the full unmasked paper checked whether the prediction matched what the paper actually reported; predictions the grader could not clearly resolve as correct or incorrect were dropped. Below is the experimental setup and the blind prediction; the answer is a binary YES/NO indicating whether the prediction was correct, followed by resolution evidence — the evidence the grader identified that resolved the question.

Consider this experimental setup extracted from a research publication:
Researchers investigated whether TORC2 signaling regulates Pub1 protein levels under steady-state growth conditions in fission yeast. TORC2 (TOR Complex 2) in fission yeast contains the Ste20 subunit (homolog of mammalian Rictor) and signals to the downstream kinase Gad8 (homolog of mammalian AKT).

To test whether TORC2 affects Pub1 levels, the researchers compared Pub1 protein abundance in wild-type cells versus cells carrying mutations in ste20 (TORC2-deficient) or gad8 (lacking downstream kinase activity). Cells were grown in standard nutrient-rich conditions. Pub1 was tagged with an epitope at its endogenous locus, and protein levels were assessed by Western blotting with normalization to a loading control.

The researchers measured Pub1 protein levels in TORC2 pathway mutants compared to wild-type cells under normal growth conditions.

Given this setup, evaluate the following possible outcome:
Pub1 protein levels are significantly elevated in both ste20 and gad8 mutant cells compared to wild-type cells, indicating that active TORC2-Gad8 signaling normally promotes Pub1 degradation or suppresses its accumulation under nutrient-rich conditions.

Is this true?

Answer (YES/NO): YES